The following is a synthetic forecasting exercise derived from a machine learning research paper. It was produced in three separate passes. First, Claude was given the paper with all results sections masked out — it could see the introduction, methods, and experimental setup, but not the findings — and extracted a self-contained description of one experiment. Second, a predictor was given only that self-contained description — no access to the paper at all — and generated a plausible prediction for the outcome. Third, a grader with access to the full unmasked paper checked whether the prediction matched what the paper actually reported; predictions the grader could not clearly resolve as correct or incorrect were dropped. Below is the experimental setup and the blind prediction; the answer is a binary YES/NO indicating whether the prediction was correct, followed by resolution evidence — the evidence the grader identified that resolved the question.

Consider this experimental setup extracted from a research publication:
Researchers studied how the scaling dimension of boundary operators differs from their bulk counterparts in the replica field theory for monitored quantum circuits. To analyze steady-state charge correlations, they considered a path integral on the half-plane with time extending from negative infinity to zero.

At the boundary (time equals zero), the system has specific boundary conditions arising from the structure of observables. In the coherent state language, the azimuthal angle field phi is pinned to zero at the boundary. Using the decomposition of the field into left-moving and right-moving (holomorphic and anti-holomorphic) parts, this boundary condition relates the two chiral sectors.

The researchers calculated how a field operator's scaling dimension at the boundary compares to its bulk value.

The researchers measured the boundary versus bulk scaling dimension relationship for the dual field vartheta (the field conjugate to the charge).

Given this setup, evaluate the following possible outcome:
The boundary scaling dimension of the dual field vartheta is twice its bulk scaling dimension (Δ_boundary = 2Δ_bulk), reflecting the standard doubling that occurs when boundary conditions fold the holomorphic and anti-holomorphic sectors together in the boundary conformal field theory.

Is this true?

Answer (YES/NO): YES